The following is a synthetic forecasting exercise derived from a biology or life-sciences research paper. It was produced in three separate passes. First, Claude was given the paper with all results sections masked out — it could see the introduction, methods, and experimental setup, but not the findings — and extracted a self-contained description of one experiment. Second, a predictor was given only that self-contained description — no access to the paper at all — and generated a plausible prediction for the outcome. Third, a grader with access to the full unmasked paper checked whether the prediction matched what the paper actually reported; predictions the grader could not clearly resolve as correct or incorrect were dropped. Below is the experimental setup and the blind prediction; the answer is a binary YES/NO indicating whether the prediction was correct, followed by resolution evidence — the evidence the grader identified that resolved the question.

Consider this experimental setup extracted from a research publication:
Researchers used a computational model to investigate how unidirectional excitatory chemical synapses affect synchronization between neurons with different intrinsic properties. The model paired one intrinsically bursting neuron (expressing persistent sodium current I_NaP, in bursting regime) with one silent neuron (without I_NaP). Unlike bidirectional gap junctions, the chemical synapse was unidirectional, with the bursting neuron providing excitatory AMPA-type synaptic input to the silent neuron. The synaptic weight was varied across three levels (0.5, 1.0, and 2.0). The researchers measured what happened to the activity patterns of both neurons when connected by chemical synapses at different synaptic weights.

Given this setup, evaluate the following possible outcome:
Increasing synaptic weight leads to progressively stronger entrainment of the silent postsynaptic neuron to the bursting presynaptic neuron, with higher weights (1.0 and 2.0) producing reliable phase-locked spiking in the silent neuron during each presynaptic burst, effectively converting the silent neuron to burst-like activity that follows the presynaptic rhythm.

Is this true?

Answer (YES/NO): YES